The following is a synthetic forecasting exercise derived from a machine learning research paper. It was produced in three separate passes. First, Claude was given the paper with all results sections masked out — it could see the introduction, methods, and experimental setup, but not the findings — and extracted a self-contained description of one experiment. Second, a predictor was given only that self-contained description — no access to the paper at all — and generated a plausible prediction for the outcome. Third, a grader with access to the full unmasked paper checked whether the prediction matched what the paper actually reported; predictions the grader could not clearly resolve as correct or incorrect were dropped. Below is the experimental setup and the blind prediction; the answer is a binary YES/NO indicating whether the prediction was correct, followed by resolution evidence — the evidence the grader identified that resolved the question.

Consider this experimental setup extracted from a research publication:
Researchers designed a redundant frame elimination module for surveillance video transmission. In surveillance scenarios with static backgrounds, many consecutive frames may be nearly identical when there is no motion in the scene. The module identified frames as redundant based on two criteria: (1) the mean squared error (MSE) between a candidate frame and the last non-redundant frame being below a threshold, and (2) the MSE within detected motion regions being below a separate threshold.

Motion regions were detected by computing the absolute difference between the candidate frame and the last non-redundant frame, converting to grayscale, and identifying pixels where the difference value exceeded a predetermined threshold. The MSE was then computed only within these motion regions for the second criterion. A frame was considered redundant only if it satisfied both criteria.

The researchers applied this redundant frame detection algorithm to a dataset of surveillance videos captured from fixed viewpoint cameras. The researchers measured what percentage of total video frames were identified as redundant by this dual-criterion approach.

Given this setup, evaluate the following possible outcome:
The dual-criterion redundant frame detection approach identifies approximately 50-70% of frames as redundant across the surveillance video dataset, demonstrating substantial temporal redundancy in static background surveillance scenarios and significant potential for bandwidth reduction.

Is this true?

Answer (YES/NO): NO